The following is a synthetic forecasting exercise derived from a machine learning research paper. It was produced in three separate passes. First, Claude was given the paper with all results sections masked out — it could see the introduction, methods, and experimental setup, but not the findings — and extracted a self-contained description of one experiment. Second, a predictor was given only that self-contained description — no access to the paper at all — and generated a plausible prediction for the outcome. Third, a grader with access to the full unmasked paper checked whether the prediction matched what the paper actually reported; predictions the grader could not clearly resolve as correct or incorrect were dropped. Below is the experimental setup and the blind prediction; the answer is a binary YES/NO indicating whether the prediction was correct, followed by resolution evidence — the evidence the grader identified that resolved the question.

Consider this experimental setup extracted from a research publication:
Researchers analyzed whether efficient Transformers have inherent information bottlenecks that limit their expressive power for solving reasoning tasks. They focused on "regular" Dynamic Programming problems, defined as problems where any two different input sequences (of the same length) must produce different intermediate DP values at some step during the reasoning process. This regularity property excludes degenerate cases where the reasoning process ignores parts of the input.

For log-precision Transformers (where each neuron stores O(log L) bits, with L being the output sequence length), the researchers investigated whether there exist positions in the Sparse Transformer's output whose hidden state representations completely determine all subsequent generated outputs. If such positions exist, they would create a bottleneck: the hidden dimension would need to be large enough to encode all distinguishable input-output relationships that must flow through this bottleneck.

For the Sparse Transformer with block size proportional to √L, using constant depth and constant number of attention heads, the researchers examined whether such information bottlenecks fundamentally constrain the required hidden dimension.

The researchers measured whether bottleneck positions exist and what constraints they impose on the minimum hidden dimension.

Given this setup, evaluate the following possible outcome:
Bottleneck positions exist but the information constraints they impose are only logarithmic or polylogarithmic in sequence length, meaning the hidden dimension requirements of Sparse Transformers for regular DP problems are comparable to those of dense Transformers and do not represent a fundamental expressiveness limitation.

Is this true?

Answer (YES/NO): NO